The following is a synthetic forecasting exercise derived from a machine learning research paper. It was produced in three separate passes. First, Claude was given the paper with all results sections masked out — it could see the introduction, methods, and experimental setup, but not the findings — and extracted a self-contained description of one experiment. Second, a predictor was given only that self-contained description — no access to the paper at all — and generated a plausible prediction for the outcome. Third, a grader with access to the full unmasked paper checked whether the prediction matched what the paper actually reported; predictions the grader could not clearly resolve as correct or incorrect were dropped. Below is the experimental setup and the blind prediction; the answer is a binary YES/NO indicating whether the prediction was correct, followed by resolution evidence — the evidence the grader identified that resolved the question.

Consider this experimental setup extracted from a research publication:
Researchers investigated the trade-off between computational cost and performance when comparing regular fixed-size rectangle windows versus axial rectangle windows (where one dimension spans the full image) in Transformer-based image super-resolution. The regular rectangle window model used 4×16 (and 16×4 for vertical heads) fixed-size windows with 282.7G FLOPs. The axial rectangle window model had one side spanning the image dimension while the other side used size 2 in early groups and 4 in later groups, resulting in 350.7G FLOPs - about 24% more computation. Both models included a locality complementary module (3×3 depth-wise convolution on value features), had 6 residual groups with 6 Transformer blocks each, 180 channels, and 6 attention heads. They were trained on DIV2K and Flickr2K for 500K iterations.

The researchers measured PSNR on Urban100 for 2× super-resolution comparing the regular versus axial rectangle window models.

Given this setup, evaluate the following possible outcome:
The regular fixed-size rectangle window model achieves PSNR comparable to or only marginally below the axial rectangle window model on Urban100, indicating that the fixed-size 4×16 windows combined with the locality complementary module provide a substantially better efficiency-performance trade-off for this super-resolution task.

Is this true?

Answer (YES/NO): NO